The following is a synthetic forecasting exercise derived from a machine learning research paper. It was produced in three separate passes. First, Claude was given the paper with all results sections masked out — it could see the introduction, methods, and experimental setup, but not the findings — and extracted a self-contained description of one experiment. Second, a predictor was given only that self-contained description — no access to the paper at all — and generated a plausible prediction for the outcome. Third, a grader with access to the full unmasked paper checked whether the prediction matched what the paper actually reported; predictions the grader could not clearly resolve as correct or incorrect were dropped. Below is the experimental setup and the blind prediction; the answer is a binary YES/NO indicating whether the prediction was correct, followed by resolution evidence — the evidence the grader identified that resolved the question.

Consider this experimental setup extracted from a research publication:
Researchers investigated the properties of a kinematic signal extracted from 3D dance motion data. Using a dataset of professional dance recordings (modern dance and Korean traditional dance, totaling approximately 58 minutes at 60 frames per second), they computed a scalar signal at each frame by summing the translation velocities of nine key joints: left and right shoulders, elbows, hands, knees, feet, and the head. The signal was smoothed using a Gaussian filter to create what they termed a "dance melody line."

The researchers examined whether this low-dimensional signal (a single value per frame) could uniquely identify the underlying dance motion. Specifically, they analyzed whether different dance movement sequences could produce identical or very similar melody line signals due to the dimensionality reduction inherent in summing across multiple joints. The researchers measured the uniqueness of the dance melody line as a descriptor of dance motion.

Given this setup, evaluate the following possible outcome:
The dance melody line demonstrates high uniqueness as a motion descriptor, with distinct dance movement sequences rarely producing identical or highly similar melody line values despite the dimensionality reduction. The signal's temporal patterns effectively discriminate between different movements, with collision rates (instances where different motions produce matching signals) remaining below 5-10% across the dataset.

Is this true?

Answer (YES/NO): NO